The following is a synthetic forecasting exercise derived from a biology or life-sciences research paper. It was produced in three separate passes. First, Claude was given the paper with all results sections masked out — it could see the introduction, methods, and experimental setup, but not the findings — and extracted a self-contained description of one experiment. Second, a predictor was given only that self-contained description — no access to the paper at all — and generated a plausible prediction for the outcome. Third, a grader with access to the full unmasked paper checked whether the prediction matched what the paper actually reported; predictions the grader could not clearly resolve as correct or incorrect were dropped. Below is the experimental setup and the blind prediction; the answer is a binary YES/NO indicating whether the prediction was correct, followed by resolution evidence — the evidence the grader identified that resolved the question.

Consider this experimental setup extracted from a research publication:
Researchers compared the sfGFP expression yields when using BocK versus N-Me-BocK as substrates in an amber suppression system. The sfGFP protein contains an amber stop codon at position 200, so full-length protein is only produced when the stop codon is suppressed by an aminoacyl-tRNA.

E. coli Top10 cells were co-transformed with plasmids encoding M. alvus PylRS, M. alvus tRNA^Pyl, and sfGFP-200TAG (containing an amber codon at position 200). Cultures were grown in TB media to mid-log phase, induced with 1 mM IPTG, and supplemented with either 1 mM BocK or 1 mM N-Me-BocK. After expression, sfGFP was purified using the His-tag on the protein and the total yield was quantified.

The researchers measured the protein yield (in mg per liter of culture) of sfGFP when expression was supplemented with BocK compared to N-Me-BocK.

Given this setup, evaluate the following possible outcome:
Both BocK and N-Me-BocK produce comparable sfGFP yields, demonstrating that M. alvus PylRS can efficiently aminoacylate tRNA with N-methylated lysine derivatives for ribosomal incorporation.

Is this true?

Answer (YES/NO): NO